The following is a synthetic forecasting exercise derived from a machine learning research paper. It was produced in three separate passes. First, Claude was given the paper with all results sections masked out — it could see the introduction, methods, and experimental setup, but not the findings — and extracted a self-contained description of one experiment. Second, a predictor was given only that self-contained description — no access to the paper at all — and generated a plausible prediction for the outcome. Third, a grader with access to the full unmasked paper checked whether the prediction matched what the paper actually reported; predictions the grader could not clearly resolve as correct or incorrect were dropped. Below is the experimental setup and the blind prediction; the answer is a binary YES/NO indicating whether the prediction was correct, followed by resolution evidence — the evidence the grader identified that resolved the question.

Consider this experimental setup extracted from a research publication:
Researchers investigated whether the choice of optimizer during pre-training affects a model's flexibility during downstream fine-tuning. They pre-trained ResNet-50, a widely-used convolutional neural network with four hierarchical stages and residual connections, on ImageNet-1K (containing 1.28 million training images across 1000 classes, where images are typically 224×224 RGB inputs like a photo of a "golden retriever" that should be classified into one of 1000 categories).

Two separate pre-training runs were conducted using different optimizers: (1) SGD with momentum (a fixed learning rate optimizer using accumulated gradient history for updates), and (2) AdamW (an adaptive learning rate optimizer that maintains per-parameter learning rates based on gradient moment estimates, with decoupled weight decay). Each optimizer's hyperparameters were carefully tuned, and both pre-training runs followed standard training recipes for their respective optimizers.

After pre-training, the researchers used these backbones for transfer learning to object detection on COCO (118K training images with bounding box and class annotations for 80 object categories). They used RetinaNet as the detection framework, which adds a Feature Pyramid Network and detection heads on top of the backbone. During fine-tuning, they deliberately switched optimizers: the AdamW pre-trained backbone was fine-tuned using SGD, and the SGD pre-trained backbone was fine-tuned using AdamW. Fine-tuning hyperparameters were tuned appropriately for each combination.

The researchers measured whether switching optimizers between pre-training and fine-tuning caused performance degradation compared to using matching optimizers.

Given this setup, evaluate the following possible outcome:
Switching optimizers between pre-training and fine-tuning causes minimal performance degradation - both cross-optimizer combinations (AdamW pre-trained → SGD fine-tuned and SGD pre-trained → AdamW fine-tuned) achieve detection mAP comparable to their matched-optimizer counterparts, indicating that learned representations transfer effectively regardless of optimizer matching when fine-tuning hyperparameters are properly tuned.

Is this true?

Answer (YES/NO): NO